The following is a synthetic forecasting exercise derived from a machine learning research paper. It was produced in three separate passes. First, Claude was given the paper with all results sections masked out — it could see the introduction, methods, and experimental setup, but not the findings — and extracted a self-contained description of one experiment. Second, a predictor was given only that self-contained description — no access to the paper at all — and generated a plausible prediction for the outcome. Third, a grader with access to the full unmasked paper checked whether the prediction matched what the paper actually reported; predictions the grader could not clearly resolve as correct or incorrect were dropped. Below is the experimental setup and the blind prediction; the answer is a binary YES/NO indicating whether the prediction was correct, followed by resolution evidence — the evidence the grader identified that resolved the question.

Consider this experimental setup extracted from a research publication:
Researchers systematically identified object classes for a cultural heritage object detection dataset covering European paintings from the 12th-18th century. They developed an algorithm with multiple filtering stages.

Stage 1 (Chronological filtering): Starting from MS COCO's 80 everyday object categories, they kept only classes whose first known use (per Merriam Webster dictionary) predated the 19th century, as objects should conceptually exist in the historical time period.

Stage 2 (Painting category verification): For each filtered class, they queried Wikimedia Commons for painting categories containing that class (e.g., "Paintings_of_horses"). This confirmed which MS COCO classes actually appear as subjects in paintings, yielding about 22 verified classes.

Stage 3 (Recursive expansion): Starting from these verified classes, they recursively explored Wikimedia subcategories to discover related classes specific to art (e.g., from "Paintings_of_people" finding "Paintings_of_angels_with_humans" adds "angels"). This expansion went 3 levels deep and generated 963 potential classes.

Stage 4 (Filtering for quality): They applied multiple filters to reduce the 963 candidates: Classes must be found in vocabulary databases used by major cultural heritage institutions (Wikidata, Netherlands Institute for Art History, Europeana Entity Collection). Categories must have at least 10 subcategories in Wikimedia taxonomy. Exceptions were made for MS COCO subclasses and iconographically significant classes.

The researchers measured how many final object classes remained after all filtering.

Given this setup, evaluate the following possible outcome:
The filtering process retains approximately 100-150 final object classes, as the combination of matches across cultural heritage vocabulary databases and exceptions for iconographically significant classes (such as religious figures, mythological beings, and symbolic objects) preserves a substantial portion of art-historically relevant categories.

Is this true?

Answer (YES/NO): NO